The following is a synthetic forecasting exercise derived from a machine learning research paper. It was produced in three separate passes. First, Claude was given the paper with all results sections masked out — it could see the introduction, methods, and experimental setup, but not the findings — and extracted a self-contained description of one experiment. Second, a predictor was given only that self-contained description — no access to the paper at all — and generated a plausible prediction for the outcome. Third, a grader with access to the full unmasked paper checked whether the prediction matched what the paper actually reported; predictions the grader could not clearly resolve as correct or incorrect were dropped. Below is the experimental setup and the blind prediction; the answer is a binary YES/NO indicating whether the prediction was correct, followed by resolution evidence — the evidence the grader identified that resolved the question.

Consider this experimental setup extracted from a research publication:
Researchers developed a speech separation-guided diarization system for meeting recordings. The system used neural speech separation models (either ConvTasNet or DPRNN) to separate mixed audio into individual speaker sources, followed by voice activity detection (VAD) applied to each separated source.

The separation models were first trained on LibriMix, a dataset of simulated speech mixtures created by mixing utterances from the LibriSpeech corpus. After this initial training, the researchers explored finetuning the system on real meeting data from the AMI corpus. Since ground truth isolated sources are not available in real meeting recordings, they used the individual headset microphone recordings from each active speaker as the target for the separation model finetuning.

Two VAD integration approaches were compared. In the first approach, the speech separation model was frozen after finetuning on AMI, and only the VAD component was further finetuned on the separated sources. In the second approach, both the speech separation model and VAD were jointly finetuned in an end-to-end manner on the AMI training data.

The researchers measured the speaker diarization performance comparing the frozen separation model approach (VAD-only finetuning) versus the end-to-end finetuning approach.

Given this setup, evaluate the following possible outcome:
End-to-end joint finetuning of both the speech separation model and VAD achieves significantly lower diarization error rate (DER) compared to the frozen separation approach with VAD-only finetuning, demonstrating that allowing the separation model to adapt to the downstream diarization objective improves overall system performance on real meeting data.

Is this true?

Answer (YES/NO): YES